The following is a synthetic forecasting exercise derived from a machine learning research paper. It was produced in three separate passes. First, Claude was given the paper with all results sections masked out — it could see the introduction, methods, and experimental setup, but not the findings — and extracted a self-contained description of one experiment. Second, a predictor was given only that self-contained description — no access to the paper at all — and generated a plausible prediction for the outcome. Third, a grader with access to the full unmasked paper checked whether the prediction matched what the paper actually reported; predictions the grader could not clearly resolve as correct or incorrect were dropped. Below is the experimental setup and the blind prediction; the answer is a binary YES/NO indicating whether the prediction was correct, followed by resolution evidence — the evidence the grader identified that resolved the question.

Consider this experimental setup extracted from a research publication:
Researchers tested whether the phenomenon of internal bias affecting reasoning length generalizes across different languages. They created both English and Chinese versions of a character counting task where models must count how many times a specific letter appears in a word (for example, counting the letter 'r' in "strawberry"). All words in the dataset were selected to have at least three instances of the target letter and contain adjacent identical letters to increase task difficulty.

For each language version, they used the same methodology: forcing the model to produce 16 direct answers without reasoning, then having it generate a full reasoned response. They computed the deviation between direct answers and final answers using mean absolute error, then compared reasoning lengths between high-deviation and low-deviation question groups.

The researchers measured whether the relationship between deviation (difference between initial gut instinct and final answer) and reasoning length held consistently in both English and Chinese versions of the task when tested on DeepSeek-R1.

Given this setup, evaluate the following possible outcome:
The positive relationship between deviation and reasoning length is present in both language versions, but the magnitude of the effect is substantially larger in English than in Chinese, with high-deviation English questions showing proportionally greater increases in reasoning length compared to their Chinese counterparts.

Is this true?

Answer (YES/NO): NO